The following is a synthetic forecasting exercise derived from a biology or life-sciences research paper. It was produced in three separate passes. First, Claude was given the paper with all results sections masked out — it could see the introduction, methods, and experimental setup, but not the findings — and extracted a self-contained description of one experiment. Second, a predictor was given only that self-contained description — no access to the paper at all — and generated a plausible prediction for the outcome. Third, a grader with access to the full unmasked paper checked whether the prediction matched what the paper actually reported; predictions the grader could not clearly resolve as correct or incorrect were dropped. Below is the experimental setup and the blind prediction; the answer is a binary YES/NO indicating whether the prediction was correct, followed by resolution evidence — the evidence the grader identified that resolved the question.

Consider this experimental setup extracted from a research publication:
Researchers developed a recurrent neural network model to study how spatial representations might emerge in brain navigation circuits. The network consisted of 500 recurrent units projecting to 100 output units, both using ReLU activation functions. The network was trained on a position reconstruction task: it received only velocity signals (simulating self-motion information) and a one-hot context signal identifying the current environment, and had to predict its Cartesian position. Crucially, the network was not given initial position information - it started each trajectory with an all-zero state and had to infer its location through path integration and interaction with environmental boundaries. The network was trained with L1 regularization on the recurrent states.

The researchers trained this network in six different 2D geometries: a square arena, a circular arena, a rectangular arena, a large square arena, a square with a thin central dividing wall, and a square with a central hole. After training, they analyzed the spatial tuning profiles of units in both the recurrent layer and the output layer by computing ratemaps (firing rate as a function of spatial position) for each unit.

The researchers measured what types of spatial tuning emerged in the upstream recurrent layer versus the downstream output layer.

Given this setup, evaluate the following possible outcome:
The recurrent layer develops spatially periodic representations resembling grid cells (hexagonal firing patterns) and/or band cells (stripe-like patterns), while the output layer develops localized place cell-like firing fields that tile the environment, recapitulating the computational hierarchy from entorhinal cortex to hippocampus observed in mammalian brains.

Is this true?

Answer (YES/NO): NO